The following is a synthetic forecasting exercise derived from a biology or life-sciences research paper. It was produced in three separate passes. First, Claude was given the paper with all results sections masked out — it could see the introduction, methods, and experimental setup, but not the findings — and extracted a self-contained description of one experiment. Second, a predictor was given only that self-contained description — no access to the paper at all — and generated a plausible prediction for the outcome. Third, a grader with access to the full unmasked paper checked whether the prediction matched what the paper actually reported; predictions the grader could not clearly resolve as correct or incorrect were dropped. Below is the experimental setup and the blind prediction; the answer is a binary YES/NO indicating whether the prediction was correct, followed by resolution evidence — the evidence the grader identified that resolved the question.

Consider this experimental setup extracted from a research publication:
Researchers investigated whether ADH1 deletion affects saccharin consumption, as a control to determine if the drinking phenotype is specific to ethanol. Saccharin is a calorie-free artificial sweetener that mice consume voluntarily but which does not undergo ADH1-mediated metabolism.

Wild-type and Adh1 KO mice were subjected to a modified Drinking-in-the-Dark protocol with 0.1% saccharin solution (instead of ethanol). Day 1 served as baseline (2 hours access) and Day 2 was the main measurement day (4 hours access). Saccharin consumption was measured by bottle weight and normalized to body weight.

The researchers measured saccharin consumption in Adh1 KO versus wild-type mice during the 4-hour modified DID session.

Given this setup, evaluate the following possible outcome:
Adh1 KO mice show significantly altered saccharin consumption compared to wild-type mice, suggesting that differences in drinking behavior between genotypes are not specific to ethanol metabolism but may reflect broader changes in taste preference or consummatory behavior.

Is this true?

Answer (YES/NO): NO